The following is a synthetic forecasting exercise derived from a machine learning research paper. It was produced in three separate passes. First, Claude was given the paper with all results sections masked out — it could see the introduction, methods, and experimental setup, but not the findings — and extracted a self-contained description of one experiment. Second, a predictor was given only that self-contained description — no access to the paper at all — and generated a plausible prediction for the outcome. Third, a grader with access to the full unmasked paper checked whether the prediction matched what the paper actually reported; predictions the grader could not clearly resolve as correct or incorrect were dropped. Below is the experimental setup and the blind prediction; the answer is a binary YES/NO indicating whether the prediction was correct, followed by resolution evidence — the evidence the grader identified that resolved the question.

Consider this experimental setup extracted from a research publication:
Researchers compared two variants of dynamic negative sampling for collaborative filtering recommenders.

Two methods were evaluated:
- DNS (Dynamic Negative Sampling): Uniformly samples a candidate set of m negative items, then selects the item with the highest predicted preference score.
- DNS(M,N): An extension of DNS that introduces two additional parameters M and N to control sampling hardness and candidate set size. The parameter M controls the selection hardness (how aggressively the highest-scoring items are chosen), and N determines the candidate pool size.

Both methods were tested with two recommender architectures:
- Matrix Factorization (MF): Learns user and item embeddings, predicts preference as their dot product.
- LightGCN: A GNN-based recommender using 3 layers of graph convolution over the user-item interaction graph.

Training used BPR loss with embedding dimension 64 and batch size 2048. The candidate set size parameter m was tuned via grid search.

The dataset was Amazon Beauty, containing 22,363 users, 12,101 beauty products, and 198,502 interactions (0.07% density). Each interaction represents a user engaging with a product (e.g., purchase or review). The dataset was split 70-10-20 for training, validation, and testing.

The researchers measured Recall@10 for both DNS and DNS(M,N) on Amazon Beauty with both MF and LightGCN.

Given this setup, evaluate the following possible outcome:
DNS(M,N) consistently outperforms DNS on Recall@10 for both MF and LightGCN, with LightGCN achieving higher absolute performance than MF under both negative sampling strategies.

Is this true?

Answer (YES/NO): NO